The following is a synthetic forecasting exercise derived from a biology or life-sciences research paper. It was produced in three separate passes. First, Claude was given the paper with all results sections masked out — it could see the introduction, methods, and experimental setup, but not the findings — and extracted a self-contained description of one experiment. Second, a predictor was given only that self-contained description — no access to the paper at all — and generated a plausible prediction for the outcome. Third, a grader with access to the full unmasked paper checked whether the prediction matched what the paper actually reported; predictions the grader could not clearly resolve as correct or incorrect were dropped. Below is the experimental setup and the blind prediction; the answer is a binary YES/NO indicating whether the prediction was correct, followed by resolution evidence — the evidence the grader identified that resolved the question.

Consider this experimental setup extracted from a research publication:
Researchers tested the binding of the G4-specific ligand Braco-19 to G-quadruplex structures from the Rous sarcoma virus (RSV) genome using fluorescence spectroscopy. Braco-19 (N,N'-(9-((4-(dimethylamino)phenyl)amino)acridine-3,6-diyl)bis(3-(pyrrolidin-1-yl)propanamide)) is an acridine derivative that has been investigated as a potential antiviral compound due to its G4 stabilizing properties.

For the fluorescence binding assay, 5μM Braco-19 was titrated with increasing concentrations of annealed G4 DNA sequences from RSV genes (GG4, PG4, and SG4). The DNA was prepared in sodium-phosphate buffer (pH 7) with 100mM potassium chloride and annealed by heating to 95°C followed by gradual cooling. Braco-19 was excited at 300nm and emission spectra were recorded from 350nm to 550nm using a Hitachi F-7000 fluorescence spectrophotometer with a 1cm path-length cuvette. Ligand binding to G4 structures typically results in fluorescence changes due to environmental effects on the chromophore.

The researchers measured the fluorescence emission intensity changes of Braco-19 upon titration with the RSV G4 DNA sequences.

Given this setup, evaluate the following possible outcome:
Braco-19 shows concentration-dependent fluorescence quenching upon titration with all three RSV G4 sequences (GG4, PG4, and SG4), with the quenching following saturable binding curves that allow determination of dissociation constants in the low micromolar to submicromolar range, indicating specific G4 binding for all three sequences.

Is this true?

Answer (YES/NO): NO